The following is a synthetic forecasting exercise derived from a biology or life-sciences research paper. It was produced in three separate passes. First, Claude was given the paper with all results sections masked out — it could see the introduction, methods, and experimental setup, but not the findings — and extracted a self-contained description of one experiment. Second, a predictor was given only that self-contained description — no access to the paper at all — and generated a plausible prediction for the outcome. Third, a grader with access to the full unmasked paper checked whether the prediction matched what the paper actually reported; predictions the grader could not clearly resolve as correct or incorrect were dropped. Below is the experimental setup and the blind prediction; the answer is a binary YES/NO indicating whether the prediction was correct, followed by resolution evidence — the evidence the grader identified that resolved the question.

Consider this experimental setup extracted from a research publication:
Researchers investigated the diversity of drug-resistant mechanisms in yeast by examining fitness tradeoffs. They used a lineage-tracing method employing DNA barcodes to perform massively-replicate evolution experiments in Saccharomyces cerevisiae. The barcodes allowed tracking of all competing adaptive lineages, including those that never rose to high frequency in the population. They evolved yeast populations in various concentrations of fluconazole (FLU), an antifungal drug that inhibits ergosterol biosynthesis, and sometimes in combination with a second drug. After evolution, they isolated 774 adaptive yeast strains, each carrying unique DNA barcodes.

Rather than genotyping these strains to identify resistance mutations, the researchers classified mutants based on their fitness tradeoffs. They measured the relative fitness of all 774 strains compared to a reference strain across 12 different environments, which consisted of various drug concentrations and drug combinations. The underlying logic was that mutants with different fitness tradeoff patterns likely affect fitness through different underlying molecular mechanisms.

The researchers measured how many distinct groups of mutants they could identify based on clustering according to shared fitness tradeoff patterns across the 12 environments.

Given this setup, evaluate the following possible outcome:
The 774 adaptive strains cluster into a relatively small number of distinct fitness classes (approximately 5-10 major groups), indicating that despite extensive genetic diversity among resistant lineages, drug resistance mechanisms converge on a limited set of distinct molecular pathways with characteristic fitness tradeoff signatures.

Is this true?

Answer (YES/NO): YES